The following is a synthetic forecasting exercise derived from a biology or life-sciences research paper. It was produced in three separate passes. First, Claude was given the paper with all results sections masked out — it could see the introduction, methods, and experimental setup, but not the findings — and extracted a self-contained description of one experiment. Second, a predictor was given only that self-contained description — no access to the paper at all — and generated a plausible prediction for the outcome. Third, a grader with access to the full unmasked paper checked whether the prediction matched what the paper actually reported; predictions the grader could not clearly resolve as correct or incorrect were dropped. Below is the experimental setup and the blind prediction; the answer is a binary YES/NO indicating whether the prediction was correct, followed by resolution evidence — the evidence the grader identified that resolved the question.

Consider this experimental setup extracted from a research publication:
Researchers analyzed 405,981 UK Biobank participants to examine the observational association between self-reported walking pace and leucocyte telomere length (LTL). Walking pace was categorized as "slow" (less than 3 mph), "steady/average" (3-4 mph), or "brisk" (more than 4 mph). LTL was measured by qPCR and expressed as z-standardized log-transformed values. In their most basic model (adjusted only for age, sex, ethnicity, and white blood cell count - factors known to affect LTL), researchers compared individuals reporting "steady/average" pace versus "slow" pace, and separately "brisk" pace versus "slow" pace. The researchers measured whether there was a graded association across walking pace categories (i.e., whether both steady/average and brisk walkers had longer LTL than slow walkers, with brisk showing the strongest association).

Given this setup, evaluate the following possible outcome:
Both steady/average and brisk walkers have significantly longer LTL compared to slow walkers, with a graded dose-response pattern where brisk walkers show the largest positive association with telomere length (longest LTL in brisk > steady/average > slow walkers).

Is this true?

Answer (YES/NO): YES